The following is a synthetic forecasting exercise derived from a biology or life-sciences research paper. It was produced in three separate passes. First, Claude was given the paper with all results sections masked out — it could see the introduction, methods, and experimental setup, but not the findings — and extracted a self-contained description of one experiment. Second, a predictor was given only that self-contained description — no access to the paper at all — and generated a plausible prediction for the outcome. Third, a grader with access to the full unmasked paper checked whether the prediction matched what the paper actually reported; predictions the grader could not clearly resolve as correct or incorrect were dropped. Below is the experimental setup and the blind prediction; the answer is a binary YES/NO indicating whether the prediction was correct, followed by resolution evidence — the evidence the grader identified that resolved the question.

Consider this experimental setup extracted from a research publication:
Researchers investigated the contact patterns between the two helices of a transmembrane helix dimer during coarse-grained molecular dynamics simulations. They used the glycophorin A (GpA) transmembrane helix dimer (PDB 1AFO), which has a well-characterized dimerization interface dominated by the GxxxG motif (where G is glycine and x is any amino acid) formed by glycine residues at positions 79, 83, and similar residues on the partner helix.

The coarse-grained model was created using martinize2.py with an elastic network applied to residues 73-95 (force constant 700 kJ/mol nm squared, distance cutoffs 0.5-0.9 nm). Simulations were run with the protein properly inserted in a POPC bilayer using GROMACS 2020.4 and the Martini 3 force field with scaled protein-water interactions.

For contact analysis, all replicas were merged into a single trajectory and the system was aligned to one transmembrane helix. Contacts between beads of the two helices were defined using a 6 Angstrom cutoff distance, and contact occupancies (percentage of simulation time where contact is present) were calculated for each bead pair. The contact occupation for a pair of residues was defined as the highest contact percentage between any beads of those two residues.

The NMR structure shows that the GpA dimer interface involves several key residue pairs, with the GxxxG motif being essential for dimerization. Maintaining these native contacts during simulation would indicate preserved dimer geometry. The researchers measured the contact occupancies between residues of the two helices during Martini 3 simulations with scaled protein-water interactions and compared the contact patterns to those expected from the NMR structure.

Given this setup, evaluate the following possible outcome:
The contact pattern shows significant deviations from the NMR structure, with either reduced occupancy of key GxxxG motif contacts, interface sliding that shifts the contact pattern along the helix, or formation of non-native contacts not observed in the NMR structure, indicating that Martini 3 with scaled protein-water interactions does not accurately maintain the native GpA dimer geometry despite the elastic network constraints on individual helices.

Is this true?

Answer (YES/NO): NO